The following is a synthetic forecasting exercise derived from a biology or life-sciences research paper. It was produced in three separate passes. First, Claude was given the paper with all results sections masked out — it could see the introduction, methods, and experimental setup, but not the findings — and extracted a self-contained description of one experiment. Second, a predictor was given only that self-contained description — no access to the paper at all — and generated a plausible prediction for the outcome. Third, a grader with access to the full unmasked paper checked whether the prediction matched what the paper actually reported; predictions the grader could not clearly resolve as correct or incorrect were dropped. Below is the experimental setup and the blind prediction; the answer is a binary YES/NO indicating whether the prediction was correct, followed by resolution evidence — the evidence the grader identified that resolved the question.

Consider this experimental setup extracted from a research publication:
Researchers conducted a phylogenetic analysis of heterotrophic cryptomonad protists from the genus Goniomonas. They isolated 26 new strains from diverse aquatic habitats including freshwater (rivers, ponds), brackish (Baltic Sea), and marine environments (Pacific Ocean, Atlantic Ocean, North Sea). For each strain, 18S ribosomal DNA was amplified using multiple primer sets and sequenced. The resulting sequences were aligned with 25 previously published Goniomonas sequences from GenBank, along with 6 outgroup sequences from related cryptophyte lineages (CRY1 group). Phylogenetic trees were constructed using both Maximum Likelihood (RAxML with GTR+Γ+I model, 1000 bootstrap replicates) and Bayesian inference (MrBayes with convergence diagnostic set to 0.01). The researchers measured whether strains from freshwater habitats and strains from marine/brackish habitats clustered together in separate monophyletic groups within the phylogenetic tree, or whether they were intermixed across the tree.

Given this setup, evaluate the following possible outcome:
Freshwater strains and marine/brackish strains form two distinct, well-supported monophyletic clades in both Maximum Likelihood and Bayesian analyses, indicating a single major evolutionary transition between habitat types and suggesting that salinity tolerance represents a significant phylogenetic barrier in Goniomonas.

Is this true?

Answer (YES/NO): NO